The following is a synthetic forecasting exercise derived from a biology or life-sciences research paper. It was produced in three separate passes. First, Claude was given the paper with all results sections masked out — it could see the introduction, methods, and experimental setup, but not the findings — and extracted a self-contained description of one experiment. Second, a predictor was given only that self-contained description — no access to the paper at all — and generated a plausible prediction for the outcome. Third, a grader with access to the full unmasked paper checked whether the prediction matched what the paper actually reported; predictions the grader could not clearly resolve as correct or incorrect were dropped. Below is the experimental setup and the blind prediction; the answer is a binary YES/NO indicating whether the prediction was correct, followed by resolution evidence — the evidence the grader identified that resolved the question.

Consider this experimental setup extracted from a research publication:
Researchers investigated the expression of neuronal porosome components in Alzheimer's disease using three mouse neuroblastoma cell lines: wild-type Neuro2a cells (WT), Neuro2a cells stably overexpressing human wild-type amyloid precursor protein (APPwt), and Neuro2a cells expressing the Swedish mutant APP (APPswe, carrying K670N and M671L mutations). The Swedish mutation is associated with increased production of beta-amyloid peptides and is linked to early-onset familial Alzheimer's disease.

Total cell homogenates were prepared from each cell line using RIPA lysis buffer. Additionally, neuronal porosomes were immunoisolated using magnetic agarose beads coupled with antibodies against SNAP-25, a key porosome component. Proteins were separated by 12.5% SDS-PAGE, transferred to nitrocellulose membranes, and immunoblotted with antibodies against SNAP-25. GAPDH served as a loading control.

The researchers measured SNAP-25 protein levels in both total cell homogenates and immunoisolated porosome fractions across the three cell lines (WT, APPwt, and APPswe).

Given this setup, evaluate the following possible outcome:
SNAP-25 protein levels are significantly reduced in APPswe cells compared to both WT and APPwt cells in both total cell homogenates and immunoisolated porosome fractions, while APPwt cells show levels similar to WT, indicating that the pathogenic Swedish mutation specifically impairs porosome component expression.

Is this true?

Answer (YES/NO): NO